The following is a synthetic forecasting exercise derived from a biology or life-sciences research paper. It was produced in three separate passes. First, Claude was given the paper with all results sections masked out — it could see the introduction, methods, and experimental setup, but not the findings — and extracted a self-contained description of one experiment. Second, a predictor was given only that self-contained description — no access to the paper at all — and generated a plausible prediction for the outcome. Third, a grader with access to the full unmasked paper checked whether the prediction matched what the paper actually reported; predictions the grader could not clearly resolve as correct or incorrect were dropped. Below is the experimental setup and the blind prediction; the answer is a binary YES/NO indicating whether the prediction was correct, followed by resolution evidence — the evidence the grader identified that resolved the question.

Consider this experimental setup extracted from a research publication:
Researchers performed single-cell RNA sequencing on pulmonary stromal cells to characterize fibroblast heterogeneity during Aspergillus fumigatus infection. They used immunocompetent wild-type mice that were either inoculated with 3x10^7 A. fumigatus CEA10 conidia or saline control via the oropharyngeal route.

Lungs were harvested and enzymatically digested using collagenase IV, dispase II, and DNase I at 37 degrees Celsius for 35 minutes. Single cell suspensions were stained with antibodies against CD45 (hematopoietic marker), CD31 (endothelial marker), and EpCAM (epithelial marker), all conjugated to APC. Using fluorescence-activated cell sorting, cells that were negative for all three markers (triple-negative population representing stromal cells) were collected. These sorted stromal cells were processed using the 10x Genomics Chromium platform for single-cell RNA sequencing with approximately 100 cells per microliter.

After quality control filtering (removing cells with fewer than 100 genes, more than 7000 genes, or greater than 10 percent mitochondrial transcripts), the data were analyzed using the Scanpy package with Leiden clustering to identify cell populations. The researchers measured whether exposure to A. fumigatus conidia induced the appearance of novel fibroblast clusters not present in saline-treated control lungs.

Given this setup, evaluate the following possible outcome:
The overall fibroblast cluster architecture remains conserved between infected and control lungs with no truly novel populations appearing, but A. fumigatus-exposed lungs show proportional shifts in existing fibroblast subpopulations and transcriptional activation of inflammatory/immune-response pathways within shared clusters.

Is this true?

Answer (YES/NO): NO